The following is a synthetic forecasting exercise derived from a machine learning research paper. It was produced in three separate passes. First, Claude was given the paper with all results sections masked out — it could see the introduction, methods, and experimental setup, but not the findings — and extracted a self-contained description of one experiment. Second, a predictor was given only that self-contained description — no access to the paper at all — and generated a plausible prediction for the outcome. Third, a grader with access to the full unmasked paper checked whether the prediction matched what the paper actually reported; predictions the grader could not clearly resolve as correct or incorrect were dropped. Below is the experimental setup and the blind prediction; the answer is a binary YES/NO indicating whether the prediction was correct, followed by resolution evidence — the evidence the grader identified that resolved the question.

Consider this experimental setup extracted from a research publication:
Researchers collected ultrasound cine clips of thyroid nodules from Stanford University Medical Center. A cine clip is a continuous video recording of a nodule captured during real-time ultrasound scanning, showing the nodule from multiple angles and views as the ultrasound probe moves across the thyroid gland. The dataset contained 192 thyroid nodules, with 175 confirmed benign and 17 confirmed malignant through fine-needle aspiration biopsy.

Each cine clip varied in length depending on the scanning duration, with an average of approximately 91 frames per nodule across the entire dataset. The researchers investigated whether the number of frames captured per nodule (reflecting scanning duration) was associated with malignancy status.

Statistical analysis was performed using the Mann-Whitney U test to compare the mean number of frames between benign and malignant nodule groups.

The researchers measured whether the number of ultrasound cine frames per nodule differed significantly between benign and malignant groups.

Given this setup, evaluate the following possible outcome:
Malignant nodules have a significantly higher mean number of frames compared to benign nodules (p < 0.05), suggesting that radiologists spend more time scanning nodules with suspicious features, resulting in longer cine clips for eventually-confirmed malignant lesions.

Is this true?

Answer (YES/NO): YES